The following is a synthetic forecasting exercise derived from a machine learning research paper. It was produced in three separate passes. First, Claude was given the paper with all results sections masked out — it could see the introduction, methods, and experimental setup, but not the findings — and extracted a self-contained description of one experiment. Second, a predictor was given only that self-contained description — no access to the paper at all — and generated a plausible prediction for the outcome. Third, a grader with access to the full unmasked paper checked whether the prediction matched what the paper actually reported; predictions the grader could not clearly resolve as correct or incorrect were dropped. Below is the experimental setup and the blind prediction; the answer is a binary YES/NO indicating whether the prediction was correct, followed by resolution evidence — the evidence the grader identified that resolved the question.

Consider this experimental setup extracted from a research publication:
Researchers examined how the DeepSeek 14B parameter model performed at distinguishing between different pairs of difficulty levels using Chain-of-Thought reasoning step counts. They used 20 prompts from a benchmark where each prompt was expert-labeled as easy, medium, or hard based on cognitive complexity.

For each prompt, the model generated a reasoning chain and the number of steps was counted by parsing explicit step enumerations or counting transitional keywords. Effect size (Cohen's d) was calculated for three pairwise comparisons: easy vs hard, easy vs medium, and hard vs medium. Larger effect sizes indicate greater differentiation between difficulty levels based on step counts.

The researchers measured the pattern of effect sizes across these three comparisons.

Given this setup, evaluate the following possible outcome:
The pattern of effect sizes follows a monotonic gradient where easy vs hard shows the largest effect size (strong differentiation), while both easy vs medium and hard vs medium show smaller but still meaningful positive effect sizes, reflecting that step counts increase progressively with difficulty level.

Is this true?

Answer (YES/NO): NO